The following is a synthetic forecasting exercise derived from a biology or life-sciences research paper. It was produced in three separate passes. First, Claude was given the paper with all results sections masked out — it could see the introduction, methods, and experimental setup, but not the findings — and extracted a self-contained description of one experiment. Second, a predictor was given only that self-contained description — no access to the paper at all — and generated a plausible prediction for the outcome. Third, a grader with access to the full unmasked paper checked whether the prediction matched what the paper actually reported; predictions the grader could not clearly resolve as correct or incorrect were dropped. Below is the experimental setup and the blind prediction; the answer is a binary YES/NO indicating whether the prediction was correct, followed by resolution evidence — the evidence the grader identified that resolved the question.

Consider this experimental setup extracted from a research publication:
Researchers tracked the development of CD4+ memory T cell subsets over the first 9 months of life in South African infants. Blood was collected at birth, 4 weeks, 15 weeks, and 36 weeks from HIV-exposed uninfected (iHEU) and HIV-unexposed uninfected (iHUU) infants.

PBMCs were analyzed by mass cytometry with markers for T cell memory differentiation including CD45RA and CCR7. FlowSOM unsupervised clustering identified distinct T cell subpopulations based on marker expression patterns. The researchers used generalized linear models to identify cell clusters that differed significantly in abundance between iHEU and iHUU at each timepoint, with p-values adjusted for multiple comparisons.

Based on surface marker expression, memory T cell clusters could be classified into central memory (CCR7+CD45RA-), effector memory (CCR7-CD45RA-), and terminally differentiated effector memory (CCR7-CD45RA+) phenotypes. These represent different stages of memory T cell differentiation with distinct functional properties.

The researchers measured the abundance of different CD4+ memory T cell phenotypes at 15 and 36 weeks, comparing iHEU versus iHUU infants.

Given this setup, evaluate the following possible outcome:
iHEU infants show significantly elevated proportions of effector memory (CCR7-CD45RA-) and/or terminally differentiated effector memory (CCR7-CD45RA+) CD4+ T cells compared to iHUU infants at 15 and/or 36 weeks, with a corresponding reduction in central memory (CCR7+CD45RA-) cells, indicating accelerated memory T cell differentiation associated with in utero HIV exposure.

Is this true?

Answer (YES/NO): NO